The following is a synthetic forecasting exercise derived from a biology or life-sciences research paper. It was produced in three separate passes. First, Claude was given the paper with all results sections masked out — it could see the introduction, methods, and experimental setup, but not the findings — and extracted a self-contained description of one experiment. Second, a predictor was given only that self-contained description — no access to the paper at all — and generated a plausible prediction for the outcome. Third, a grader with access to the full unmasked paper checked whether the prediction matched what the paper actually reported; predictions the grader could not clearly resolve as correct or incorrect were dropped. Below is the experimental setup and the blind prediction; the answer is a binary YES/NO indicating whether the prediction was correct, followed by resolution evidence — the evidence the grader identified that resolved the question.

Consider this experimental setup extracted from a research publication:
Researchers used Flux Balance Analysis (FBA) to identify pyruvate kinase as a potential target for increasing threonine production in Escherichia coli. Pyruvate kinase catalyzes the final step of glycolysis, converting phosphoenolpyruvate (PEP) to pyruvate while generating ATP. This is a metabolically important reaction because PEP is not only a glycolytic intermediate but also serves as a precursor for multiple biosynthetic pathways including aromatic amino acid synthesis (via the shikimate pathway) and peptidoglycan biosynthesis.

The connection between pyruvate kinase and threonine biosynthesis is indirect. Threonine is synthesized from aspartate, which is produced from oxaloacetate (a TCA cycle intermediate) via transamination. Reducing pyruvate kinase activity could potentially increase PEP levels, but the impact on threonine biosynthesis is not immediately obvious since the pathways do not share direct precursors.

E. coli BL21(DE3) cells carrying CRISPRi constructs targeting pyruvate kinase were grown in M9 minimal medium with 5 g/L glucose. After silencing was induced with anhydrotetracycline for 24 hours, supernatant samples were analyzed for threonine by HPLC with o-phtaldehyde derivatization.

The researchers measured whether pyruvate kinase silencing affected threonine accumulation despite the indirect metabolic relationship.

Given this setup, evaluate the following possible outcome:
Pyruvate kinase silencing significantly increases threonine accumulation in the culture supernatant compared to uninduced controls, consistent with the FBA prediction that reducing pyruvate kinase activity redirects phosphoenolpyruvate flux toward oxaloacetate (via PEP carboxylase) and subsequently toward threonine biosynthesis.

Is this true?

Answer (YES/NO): YES